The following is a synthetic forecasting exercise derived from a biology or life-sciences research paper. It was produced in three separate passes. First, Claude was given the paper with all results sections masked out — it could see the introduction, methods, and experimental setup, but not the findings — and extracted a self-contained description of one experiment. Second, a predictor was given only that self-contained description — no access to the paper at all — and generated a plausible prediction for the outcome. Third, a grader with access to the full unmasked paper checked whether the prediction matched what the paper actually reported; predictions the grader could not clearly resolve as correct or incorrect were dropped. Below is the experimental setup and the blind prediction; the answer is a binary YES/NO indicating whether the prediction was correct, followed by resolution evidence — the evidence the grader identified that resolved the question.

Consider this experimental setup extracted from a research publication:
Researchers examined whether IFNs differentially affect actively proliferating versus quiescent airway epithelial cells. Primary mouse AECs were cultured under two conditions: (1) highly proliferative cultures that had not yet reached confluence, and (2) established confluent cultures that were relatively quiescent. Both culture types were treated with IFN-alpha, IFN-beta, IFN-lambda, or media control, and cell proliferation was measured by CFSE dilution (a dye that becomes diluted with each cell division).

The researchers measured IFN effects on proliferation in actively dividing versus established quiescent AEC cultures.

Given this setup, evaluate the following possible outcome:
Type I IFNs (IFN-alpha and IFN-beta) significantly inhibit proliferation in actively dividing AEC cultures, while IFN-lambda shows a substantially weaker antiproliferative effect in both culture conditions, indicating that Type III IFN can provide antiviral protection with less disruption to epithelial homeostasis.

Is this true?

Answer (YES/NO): NO